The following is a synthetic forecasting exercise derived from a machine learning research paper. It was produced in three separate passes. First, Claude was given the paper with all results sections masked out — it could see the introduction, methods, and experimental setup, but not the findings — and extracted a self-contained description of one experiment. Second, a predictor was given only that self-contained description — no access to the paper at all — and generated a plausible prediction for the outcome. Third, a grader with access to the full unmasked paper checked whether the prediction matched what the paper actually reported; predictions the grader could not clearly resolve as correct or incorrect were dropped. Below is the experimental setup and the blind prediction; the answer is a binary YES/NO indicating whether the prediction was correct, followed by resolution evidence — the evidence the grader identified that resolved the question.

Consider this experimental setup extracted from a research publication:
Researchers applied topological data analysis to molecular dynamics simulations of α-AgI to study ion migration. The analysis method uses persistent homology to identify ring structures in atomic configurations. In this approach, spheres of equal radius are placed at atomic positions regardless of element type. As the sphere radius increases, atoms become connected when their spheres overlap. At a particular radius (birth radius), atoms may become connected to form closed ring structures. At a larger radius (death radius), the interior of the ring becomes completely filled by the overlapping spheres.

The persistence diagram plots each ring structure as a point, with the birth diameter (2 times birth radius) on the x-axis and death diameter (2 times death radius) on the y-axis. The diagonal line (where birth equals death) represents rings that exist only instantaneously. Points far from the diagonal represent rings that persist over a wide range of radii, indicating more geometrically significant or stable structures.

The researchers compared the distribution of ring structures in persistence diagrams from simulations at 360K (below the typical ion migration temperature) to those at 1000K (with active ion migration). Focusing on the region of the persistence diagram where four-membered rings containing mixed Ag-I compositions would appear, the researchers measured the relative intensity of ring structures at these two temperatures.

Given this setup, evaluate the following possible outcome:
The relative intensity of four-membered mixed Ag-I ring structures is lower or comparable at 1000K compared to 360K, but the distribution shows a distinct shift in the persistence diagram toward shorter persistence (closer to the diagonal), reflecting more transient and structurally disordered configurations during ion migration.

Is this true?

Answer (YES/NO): NO